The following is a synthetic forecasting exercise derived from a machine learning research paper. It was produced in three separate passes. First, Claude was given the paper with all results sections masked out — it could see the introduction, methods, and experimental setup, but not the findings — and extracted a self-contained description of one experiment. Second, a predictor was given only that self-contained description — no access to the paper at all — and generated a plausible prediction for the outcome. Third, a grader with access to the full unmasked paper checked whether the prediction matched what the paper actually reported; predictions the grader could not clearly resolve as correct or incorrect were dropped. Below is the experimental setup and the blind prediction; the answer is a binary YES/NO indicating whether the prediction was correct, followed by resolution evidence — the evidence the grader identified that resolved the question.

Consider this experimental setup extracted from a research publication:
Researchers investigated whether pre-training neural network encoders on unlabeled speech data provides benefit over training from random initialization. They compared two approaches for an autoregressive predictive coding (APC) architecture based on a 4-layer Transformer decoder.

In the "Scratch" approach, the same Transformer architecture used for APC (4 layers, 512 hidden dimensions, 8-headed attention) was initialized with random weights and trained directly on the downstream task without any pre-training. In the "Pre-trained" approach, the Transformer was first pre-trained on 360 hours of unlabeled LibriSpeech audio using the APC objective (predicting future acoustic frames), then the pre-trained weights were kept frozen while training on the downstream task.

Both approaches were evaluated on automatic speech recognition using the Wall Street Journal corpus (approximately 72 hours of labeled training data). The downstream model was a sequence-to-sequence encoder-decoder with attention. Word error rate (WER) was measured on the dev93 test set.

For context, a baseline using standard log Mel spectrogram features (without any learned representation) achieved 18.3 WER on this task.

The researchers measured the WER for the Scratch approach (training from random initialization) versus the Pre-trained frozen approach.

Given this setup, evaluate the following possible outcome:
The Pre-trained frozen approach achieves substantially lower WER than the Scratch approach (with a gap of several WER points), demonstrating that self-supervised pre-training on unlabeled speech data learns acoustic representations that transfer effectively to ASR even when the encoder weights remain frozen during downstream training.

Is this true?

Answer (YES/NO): YES